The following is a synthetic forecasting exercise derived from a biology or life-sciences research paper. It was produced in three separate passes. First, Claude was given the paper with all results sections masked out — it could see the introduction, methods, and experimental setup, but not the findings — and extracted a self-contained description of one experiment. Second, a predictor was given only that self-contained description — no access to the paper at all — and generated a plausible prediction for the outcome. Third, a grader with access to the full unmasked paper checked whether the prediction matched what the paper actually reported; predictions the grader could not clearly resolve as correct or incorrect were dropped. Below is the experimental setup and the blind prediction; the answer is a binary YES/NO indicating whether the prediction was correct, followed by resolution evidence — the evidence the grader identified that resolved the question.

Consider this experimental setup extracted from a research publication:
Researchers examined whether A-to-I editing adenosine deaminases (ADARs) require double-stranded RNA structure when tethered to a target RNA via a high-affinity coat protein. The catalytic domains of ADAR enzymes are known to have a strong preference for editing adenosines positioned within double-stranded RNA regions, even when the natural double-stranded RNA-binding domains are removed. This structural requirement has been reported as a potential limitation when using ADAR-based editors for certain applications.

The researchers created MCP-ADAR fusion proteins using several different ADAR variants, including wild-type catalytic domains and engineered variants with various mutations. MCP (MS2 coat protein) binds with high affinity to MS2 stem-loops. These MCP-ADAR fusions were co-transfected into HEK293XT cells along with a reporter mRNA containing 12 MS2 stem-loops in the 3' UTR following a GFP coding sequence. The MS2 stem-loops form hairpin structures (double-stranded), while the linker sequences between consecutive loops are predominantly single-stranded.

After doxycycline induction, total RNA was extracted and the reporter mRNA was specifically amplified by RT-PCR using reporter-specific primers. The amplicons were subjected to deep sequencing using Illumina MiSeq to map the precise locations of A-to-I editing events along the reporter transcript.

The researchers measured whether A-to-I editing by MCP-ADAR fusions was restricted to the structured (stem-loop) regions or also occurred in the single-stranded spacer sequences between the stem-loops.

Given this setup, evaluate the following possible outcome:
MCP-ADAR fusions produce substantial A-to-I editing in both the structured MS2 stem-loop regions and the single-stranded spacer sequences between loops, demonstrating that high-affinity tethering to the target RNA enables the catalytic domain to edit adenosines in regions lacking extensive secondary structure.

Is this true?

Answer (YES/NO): NO